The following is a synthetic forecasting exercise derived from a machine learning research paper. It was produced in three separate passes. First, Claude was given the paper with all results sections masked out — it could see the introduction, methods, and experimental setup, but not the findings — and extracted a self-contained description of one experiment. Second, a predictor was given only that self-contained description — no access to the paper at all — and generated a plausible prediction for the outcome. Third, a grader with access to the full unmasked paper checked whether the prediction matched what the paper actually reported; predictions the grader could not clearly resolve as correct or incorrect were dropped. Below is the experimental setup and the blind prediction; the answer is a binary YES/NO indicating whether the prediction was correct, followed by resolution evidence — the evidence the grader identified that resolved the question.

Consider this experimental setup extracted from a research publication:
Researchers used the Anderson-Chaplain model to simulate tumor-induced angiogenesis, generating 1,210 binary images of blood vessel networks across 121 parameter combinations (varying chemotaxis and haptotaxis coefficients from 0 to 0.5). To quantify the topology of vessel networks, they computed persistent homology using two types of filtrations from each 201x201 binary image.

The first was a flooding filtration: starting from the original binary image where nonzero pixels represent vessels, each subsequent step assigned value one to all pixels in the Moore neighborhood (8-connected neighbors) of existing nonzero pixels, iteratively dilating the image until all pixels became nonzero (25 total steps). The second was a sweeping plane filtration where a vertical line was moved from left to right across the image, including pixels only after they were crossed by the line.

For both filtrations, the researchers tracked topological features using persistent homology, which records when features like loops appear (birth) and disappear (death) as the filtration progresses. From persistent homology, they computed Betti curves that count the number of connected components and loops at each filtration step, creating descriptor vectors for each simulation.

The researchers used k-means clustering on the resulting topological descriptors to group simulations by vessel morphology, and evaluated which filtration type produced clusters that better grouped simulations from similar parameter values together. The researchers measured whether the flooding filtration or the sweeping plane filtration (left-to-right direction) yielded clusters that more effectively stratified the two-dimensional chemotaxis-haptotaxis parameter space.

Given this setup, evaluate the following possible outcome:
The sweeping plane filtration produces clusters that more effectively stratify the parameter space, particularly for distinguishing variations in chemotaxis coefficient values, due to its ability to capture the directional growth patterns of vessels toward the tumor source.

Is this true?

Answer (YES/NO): YES